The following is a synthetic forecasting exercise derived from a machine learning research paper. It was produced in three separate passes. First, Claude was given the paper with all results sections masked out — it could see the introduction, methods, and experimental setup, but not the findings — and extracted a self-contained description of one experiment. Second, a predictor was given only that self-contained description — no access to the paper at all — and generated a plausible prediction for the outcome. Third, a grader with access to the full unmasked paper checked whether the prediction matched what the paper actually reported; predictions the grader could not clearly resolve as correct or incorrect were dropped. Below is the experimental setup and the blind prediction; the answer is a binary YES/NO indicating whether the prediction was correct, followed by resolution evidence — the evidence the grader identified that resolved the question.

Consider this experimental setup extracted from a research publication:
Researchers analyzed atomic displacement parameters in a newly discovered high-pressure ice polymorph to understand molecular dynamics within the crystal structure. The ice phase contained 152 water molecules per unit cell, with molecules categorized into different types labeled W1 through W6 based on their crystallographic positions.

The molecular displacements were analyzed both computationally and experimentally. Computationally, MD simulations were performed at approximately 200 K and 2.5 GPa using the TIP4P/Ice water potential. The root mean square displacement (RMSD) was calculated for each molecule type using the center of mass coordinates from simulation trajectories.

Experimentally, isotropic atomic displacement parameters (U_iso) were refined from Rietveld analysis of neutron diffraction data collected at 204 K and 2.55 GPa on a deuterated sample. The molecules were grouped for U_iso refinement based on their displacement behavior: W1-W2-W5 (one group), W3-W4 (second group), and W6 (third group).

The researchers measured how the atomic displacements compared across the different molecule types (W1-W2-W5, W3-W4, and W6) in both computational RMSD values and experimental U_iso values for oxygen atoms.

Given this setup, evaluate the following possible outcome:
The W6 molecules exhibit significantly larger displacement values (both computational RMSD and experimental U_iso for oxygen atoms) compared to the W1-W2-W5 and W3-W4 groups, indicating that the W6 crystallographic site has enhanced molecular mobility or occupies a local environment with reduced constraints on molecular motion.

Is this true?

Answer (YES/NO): YES